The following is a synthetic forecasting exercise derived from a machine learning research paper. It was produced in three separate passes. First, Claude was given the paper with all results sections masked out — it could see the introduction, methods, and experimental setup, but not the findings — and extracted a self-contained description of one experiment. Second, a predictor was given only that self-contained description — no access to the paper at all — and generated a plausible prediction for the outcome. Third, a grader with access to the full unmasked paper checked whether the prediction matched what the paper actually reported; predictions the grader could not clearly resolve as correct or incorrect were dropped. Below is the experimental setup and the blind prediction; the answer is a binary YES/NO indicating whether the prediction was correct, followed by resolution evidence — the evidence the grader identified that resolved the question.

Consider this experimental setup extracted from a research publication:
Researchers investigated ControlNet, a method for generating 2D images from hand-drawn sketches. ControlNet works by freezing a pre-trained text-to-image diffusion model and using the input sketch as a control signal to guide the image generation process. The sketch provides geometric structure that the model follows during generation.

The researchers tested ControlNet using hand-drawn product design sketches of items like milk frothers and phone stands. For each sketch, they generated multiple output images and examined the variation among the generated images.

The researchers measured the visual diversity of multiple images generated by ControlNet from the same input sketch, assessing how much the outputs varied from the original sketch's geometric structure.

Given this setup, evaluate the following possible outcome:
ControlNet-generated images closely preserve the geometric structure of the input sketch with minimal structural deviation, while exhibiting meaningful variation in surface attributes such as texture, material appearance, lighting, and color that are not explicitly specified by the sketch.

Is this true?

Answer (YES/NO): NO